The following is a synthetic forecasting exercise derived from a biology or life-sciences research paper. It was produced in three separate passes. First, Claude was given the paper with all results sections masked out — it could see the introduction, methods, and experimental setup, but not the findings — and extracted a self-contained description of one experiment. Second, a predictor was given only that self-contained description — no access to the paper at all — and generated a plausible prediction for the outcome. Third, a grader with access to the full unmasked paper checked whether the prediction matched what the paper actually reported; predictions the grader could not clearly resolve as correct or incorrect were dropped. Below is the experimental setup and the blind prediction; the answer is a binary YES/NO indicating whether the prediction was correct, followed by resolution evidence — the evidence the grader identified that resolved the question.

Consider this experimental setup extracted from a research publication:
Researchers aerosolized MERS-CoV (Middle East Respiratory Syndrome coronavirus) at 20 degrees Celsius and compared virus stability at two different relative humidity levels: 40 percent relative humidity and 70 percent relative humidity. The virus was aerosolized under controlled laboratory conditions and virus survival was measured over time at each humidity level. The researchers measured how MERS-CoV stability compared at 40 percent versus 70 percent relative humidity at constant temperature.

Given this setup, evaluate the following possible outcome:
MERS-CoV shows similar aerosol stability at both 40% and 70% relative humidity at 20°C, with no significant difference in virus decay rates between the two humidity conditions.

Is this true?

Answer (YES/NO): NO